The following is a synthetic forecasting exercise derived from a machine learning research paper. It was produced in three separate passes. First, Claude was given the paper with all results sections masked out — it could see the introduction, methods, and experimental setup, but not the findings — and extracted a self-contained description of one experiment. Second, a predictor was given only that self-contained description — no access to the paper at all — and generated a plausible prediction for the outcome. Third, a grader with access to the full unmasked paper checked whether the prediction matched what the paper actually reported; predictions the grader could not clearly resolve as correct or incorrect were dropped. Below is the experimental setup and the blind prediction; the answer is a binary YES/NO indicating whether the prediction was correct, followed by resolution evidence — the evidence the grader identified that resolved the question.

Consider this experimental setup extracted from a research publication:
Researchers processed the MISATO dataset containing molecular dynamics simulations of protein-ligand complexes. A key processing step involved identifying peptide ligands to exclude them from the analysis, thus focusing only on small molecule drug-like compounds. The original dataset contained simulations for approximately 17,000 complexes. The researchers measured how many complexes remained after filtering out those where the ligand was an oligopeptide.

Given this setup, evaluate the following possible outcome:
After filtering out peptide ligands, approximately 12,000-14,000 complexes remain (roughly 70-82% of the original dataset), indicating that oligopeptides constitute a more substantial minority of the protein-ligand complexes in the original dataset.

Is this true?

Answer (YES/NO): YES